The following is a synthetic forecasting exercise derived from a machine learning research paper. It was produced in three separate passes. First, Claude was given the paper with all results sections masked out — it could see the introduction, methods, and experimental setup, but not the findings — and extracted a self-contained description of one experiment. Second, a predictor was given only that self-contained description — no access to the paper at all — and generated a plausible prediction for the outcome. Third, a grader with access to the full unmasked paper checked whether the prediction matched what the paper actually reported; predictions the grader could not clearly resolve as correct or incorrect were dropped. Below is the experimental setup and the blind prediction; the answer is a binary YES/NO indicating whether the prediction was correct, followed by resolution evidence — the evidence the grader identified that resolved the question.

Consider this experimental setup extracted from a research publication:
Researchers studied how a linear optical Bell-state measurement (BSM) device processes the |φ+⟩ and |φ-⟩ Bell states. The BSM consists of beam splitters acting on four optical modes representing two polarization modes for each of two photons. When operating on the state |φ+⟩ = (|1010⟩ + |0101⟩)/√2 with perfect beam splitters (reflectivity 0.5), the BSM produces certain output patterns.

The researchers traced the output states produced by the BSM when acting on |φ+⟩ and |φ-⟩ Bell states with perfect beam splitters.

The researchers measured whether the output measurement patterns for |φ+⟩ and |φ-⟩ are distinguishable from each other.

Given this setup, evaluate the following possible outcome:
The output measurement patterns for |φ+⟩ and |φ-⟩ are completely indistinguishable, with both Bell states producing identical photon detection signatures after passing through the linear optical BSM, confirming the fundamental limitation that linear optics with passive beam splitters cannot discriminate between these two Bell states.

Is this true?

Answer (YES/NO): YES